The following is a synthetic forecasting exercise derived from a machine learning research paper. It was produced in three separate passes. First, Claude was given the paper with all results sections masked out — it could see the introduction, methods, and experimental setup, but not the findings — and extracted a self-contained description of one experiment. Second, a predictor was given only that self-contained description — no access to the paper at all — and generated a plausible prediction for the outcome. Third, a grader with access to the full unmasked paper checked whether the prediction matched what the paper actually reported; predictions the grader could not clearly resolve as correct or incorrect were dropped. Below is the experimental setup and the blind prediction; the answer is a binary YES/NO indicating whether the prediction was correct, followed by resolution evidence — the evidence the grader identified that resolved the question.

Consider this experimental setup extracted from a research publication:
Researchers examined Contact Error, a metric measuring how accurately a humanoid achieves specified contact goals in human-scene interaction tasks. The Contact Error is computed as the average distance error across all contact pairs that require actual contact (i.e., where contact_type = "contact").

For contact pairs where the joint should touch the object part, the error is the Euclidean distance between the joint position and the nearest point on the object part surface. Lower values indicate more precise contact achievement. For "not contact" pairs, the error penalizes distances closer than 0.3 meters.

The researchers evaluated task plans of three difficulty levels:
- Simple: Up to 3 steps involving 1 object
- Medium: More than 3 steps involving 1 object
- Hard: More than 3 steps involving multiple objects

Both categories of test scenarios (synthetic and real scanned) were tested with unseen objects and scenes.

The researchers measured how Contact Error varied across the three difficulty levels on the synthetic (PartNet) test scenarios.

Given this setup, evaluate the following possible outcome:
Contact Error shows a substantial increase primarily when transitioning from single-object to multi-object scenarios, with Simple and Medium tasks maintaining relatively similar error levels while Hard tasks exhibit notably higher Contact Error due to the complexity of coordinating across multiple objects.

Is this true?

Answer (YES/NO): NO